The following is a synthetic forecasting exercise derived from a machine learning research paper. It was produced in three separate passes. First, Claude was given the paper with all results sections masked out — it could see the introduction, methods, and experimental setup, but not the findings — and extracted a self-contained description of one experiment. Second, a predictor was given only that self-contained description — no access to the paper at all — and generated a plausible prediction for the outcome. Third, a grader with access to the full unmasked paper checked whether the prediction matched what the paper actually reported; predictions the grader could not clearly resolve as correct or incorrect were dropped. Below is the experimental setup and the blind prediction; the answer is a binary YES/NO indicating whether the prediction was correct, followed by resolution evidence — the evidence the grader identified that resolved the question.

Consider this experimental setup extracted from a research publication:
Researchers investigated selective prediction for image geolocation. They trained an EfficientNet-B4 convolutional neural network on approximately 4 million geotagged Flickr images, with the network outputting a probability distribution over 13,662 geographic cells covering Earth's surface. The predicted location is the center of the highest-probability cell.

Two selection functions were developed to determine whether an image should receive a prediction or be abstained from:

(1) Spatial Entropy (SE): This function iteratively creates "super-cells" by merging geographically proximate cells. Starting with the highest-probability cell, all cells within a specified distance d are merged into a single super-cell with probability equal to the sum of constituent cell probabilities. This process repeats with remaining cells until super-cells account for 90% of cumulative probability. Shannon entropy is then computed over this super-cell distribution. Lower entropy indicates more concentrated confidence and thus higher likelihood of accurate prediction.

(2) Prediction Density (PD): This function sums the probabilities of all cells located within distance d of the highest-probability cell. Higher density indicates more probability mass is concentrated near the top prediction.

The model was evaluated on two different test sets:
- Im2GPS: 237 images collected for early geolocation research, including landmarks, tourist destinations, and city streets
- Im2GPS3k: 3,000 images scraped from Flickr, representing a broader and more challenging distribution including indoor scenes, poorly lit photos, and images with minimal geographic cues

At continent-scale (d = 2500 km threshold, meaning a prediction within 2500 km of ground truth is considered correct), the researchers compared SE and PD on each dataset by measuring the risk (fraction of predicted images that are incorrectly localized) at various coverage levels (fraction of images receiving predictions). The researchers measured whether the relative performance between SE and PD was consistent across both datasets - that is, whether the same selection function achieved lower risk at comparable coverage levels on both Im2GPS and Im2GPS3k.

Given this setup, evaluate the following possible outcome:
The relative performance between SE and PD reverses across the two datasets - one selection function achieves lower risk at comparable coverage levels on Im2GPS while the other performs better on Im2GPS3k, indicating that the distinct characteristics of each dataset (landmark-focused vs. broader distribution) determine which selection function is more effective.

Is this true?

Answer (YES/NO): NO